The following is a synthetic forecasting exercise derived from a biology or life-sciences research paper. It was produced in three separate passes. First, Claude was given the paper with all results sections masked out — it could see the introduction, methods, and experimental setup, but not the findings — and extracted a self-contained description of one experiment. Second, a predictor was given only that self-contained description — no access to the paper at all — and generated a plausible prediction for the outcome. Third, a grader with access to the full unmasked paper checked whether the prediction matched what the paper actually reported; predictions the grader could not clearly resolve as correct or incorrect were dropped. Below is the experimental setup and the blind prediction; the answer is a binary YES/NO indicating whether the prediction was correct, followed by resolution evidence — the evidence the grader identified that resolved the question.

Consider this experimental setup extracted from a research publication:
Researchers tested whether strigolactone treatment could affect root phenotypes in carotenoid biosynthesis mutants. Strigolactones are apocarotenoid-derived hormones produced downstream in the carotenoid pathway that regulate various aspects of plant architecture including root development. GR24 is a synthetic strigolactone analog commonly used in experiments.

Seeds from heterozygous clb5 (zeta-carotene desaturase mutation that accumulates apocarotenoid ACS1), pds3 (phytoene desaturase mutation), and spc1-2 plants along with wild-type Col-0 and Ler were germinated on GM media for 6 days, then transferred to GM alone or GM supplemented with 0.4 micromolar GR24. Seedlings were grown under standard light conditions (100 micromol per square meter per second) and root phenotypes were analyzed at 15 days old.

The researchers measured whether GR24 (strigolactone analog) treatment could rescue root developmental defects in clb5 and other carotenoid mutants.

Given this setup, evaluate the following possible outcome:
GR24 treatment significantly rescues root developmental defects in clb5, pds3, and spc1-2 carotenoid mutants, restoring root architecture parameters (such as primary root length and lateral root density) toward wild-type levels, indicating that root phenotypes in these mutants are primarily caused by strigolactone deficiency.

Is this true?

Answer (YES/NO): NO